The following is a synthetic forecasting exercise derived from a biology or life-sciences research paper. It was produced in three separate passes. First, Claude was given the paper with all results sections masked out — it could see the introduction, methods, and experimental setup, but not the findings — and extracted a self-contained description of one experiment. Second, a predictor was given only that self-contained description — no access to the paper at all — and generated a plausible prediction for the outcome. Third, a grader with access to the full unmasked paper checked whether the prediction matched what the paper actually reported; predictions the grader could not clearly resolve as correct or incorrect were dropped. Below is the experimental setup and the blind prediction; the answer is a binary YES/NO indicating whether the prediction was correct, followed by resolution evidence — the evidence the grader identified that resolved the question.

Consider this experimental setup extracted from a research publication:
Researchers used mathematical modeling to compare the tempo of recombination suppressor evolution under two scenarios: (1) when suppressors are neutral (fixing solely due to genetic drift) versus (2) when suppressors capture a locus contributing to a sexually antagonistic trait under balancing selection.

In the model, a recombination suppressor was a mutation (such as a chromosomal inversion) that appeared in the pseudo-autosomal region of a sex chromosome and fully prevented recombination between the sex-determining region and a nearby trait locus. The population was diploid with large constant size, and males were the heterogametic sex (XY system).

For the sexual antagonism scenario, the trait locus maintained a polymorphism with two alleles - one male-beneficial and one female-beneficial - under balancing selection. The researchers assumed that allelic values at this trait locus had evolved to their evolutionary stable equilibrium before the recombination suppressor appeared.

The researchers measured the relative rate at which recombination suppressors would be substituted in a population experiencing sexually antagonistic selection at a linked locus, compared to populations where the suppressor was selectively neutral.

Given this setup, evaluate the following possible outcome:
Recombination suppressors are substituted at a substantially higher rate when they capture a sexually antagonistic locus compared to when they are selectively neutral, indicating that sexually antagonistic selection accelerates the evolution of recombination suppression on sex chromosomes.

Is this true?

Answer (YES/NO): YES